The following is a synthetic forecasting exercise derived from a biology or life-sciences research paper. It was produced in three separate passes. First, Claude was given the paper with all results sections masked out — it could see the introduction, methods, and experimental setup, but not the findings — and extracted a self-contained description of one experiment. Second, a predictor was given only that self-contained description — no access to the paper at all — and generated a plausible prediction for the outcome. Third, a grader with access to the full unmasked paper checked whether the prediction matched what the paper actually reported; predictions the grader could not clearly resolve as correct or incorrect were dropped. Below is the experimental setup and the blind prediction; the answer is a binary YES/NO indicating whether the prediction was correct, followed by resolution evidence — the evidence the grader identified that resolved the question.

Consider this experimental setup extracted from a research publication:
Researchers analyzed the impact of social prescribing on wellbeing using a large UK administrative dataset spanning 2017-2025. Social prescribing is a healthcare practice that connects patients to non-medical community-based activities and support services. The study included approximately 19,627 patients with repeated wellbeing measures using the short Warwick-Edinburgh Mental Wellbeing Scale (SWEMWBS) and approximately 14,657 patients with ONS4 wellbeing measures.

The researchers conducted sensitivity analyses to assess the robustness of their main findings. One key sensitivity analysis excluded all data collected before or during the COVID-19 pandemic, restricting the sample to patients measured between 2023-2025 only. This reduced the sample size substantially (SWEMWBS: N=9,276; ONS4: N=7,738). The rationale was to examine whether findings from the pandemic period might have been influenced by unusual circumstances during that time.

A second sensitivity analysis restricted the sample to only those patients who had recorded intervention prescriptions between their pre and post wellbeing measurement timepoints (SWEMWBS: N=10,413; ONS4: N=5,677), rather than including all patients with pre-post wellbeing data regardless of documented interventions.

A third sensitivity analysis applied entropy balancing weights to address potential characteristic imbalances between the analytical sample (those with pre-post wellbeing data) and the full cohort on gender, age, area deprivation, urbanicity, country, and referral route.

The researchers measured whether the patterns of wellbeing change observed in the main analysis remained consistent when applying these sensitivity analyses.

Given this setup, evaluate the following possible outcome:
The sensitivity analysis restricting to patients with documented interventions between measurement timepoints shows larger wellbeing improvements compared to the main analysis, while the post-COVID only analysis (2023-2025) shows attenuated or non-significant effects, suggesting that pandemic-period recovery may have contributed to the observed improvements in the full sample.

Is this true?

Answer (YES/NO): NO